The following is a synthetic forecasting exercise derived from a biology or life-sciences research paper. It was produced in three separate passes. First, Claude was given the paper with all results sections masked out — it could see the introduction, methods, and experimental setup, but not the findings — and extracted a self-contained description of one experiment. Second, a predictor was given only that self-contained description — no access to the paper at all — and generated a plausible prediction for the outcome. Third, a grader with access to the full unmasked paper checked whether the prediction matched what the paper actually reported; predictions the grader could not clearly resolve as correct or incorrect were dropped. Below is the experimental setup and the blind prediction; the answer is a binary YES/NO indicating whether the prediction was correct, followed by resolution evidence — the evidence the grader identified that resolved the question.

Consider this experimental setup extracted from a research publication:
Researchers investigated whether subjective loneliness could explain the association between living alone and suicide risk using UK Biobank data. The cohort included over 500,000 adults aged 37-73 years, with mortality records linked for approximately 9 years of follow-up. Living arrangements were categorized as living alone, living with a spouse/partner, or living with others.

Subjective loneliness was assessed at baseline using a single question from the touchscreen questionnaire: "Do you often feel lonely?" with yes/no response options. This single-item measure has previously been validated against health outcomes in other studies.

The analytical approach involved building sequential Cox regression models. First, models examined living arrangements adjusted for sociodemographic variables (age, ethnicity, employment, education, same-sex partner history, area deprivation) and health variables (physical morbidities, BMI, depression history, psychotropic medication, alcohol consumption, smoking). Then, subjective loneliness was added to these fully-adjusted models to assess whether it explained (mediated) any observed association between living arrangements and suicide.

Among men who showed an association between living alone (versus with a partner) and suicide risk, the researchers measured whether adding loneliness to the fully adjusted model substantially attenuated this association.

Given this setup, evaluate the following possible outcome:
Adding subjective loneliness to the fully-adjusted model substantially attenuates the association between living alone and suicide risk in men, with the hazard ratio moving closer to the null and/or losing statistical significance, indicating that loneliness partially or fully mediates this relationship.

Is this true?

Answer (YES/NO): NO